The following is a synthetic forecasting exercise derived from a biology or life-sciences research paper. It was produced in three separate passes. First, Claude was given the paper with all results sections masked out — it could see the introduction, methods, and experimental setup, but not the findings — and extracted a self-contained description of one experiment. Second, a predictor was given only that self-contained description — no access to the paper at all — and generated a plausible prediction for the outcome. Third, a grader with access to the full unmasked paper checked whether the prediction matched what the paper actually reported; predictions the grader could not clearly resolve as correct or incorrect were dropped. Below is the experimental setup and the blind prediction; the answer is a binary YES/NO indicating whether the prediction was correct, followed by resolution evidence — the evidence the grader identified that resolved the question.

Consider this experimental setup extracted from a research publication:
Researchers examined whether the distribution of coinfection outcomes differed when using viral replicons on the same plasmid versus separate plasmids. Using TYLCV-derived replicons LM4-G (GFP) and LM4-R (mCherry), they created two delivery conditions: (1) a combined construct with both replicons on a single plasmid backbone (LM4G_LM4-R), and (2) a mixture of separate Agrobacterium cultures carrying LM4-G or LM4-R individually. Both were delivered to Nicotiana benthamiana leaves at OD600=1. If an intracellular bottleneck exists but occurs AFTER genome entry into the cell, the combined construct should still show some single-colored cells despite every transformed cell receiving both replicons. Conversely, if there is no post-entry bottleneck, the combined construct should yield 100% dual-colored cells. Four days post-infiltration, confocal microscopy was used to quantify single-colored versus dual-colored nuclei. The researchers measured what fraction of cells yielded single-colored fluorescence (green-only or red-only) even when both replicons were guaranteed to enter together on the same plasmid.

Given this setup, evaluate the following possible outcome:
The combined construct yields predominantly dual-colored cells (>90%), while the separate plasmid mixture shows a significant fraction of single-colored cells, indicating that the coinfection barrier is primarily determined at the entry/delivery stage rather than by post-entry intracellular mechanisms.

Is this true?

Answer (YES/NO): NO